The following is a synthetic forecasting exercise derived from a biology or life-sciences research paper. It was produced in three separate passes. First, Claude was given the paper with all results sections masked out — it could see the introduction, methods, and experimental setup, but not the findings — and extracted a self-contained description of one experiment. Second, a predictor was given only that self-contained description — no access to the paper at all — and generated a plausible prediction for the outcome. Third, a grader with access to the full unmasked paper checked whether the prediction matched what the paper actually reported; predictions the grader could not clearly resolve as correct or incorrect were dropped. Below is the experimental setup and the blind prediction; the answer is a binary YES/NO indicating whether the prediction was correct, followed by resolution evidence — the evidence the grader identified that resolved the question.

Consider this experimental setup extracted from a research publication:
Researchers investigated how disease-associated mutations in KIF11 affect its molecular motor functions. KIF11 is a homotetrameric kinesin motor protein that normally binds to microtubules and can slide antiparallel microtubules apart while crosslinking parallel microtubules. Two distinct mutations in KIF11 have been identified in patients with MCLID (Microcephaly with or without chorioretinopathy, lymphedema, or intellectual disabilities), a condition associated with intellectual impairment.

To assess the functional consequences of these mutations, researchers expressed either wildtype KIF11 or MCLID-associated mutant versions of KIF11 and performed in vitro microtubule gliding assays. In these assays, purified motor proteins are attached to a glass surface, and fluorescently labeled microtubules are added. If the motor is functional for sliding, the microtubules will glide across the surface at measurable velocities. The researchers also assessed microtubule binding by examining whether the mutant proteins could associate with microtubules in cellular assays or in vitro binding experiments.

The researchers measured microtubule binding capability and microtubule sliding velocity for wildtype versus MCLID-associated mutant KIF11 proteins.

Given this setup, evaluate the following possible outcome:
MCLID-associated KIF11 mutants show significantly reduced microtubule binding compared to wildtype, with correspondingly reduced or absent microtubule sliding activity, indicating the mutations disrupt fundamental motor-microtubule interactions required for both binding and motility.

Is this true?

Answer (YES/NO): NO